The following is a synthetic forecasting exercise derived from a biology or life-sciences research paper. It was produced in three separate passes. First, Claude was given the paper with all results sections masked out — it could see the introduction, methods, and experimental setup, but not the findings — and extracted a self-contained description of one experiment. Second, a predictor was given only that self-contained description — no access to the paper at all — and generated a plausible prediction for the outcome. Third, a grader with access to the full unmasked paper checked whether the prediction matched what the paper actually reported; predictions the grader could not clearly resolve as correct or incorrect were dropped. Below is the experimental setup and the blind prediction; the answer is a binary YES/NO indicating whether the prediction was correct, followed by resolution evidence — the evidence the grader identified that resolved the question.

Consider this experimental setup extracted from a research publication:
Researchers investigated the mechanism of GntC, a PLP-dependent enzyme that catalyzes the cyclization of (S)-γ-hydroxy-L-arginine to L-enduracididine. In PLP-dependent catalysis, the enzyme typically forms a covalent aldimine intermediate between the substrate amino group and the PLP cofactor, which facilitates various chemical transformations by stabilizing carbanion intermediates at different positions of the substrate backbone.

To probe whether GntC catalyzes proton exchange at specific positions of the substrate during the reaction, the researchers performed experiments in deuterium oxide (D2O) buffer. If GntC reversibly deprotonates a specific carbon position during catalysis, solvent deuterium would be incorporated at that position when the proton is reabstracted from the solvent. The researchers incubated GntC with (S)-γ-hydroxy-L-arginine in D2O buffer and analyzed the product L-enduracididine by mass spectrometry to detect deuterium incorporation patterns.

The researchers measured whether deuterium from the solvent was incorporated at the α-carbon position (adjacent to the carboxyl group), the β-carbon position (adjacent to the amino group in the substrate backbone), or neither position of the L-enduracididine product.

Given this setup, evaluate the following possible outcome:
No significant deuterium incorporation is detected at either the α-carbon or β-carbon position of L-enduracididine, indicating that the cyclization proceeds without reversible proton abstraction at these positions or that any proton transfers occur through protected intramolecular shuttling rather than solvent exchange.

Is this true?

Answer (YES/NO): NO